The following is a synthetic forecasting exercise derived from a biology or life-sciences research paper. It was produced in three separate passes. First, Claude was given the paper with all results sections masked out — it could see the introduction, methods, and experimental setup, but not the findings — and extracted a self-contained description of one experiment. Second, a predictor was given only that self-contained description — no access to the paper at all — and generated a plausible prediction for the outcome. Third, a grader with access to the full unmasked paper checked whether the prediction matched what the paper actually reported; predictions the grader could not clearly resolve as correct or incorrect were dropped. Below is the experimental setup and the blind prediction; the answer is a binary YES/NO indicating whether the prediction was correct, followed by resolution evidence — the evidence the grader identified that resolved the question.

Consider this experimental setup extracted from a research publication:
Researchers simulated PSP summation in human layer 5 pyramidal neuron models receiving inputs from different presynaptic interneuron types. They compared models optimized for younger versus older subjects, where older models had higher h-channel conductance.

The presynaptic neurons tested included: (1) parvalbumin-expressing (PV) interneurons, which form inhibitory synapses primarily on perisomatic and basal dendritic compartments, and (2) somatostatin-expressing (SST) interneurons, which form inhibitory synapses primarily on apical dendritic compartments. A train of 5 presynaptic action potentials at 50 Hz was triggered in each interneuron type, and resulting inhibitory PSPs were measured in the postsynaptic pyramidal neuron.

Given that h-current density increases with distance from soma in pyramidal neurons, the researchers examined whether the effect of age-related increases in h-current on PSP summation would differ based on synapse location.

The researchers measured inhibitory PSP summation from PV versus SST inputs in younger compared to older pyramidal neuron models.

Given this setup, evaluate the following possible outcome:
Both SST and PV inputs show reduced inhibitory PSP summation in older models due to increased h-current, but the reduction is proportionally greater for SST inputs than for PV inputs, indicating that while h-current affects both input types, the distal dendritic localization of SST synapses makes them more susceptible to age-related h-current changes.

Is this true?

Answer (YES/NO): YES